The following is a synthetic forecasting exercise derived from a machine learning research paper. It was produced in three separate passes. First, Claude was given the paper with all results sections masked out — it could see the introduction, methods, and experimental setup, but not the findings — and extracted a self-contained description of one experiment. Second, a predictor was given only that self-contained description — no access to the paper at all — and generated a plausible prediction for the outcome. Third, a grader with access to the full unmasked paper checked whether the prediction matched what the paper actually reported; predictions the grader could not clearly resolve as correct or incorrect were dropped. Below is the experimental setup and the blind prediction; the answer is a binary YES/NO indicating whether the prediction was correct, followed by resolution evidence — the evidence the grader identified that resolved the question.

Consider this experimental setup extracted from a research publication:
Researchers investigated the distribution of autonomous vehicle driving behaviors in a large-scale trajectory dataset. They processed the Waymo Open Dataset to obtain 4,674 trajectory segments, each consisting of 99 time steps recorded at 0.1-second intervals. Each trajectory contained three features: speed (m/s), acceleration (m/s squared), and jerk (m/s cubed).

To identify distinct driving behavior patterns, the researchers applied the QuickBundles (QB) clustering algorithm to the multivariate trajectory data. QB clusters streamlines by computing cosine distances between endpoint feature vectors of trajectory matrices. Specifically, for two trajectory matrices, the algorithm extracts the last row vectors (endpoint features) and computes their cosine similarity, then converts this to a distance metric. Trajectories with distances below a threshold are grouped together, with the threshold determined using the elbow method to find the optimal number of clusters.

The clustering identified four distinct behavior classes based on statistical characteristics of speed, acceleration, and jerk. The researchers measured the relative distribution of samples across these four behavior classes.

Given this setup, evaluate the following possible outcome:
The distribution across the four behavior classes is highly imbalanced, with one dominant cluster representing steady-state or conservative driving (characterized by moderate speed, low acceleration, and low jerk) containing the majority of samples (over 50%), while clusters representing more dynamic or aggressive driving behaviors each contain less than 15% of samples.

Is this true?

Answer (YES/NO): NO